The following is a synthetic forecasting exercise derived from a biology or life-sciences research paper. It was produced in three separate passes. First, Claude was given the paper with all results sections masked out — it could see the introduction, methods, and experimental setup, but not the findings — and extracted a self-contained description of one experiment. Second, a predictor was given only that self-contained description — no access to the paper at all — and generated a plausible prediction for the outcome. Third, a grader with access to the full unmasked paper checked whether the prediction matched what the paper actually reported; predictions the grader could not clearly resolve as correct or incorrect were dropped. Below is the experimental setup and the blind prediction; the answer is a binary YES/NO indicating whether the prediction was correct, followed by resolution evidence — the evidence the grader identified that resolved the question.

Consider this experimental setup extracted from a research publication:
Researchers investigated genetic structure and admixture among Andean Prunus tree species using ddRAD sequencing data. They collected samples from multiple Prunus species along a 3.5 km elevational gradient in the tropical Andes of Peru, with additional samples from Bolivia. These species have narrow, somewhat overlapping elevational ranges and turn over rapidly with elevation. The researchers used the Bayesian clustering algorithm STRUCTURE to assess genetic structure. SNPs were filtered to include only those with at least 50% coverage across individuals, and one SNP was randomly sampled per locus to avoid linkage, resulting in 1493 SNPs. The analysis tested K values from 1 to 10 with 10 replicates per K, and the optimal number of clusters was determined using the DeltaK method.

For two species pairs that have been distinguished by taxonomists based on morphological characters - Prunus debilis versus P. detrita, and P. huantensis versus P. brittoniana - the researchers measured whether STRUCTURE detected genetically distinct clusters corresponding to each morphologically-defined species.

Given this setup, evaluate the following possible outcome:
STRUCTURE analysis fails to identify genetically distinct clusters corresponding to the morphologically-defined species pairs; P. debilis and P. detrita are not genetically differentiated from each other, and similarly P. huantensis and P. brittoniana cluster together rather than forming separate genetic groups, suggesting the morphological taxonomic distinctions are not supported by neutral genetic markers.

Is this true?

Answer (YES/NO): YES